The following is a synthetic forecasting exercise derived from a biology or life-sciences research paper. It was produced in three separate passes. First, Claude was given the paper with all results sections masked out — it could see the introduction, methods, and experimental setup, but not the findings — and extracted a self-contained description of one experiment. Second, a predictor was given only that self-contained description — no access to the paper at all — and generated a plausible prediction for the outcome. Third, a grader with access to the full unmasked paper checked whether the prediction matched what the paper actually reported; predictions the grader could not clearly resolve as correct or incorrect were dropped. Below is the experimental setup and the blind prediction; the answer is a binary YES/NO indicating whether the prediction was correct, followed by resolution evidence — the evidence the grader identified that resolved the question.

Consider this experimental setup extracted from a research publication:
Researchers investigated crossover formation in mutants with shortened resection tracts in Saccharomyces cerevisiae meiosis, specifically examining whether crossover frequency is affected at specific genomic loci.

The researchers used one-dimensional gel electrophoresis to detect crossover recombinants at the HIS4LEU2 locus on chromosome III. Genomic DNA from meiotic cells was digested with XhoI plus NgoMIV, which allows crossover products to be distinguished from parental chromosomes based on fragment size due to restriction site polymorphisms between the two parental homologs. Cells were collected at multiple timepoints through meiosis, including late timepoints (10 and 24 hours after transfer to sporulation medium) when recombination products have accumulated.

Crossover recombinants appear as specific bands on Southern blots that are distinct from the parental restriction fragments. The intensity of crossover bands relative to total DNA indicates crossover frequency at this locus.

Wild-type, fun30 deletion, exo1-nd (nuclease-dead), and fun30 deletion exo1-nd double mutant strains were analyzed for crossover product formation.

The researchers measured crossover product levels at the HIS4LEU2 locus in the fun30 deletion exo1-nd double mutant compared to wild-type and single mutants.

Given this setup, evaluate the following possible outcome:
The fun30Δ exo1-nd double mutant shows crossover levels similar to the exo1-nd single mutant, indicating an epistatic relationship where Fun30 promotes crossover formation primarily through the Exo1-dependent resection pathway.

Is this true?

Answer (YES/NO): NO